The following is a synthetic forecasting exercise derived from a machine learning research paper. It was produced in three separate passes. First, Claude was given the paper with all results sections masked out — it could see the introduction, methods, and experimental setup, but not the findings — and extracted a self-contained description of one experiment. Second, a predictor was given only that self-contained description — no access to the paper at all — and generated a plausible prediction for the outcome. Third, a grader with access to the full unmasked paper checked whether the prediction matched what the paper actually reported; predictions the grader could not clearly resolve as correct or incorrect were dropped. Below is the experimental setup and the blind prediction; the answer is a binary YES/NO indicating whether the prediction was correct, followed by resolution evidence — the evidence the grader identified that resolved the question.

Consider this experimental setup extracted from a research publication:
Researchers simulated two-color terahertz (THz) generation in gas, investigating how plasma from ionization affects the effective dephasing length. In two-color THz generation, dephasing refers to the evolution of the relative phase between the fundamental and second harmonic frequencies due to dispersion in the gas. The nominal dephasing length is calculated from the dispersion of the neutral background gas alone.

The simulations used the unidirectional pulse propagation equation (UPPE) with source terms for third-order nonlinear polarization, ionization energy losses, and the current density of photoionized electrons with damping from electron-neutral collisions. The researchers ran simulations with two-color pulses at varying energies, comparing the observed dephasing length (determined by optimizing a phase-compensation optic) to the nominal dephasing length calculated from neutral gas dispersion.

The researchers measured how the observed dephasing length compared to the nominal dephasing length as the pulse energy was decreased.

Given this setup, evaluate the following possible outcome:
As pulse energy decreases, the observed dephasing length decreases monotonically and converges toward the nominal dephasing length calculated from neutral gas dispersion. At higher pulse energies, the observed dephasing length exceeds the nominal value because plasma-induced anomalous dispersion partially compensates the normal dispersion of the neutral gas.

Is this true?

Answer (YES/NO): NO